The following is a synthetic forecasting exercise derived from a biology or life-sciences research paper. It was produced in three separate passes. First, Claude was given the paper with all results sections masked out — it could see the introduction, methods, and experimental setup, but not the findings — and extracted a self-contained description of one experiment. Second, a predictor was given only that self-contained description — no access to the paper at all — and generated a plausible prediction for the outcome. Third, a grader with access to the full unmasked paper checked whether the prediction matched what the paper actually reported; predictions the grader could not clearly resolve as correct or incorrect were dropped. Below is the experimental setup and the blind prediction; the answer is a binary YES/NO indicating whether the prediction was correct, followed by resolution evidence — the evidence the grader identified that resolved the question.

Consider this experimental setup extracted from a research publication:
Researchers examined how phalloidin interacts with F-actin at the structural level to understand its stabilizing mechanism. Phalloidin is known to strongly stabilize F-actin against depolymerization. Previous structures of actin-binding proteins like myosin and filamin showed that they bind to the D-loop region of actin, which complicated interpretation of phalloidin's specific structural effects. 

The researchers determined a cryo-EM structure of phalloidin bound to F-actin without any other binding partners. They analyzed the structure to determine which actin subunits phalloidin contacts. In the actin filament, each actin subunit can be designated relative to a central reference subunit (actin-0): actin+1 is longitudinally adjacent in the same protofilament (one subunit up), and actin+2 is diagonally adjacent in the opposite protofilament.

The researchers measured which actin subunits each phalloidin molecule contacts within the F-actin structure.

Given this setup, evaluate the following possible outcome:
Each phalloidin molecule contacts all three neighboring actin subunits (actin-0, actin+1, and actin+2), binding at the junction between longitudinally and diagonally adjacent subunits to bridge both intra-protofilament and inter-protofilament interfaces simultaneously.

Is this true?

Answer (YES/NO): NO